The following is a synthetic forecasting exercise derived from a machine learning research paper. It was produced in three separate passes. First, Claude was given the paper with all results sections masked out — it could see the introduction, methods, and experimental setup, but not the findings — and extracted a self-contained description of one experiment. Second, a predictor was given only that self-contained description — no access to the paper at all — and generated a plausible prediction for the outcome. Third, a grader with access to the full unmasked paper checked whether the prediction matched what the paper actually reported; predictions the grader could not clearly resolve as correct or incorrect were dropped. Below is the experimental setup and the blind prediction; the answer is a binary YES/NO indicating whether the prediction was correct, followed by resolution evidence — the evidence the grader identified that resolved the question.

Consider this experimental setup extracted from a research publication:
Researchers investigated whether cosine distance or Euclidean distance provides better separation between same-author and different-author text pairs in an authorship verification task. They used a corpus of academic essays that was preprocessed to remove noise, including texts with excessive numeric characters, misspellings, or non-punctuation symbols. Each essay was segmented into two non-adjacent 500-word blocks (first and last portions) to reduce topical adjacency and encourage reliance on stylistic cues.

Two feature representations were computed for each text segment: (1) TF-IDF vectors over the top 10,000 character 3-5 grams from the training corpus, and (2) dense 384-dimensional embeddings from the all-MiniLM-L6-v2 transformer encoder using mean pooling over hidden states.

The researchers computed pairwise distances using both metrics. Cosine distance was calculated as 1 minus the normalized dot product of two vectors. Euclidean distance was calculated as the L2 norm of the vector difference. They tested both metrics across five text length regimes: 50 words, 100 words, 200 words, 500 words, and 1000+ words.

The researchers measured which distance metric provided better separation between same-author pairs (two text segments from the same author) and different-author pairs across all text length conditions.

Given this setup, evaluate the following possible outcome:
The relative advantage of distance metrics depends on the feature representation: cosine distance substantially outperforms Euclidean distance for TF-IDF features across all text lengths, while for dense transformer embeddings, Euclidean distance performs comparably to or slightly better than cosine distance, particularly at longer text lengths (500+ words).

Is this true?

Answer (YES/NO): NO